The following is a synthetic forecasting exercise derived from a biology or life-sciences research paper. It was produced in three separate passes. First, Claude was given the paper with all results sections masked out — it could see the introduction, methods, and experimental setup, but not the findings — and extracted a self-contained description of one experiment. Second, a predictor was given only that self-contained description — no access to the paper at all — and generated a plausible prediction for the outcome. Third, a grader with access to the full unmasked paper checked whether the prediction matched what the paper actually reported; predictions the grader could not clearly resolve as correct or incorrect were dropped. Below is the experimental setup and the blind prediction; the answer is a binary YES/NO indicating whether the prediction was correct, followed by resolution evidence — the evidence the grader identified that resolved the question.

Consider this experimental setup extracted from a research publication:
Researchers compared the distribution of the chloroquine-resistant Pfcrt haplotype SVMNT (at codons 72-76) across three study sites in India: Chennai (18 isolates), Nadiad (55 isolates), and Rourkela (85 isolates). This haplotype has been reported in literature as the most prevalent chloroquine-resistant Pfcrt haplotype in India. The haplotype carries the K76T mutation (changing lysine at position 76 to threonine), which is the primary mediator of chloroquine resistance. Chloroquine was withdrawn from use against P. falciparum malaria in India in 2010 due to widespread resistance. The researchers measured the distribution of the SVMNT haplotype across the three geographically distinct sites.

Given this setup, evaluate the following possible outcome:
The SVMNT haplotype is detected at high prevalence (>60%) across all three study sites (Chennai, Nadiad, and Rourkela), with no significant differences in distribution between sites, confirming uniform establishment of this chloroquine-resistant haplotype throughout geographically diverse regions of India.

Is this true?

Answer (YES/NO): NO